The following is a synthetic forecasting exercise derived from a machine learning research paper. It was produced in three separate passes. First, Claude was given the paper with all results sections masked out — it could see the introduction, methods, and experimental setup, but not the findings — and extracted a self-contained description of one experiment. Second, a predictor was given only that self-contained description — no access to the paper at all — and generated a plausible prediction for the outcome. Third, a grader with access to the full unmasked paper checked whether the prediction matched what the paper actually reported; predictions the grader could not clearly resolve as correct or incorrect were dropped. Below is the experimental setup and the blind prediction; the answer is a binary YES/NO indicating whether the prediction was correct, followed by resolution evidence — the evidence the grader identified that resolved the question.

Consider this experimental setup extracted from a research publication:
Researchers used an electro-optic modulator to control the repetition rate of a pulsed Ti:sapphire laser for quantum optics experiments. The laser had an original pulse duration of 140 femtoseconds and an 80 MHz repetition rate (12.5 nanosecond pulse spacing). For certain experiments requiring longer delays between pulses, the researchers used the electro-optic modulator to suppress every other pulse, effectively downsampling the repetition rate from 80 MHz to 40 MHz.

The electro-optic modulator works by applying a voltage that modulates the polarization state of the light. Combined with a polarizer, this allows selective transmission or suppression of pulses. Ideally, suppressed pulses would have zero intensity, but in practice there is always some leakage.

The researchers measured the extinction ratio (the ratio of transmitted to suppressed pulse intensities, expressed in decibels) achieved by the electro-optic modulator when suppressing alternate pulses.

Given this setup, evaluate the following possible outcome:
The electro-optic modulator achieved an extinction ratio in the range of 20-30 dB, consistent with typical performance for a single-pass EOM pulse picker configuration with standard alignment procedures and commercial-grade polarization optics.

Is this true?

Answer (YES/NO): NO